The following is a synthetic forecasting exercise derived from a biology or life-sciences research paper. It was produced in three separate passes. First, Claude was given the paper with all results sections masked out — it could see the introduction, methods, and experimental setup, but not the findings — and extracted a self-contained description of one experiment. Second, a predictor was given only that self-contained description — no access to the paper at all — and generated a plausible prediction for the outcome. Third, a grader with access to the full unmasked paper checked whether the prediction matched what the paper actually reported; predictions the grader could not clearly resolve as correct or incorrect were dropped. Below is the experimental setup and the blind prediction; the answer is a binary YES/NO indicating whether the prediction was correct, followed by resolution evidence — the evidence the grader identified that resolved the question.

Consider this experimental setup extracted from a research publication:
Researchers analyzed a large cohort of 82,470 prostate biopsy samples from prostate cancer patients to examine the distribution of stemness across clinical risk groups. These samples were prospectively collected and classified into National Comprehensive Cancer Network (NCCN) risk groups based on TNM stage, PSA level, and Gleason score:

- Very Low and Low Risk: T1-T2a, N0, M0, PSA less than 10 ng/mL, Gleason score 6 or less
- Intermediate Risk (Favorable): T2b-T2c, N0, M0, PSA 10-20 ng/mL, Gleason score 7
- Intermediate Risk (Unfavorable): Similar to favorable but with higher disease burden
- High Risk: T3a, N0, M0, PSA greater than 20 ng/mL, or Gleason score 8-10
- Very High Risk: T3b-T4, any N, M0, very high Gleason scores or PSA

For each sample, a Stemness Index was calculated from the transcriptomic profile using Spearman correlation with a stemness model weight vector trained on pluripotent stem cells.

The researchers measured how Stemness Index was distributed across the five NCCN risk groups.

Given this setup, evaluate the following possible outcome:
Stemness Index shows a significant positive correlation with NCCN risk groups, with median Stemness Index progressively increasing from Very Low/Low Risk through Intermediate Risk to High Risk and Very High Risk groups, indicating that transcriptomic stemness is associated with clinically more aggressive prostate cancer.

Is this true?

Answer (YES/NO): YES